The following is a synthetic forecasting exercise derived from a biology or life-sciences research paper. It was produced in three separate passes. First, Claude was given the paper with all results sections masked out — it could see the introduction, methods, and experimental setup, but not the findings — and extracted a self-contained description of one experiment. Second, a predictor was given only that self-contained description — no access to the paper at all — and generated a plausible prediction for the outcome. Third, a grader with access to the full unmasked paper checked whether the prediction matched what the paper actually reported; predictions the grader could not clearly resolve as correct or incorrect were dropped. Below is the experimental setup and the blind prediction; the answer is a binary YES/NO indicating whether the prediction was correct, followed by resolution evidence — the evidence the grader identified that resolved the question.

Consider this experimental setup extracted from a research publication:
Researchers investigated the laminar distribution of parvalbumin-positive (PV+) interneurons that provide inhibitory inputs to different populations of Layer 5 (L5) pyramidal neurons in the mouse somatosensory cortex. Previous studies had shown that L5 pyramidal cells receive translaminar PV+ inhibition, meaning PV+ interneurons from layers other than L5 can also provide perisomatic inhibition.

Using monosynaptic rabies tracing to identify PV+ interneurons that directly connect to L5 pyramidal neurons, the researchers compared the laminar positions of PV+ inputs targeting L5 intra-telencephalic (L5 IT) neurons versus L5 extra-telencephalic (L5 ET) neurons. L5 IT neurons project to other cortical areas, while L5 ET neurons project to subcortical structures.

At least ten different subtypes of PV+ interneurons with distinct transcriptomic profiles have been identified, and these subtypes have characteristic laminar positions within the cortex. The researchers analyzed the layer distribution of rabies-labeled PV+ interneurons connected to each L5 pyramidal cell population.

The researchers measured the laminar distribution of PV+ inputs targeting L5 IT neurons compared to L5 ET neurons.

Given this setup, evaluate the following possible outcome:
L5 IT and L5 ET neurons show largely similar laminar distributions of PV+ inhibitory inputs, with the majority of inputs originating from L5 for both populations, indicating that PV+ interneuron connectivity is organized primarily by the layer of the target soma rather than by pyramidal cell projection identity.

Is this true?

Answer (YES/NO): NO